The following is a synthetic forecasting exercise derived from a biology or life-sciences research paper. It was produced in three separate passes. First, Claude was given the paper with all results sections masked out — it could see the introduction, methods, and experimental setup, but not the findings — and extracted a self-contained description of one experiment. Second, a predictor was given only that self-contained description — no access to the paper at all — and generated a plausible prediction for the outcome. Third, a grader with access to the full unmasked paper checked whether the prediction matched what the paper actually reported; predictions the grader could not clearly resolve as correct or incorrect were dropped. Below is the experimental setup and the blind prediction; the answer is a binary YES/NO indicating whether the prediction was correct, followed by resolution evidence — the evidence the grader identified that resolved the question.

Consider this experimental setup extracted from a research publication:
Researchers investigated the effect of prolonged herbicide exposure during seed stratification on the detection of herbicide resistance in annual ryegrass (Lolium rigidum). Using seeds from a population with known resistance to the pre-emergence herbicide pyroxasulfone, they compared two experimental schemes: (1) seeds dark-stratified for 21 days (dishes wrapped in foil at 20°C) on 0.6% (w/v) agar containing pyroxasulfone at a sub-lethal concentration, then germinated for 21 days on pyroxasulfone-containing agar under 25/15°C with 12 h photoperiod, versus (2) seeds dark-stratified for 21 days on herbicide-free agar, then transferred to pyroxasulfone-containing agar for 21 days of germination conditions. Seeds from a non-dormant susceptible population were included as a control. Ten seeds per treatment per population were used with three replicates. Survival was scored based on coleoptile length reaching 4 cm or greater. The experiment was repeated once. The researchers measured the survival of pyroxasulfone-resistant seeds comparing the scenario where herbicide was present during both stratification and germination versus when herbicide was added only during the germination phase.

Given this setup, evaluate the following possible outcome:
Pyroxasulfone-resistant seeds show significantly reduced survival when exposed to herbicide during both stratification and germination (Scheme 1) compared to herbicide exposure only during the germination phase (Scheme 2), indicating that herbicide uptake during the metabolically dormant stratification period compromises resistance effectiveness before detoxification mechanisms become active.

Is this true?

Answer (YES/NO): NO